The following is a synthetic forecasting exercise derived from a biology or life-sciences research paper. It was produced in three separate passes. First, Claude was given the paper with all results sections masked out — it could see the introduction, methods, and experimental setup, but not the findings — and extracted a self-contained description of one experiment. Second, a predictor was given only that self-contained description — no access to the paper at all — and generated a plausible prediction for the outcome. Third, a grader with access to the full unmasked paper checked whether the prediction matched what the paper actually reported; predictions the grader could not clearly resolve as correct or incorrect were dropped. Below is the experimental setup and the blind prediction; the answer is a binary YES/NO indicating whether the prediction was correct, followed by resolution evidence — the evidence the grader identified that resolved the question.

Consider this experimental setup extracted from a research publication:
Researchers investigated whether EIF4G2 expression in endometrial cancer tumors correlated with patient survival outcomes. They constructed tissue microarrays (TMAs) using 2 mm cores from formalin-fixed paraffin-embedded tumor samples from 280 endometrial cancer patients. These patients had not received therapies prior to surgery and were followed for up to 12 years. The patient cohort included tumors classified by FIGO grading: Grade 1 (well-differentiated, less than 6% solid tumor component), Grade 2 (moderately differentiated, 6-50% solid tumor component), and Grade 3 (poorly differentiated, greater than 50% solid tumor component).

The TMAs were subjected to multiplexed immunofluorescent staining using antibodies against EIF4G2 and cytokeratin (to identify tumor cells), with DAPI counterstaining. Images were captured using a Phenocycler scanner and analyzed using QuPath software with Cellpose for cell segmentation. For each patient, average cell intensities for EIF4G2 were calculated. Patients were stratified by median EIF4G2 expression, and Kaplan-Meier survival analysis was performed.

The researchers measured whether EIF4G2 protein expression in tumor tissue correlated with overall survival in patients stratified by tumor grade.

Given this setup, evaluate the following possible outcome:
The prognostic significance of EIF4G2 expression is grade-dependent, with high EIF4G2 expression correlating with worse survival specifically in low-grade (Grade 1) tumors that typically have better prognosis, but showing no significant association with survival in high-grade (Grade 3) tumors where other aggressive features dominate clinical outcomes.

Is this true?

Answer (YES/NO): NO